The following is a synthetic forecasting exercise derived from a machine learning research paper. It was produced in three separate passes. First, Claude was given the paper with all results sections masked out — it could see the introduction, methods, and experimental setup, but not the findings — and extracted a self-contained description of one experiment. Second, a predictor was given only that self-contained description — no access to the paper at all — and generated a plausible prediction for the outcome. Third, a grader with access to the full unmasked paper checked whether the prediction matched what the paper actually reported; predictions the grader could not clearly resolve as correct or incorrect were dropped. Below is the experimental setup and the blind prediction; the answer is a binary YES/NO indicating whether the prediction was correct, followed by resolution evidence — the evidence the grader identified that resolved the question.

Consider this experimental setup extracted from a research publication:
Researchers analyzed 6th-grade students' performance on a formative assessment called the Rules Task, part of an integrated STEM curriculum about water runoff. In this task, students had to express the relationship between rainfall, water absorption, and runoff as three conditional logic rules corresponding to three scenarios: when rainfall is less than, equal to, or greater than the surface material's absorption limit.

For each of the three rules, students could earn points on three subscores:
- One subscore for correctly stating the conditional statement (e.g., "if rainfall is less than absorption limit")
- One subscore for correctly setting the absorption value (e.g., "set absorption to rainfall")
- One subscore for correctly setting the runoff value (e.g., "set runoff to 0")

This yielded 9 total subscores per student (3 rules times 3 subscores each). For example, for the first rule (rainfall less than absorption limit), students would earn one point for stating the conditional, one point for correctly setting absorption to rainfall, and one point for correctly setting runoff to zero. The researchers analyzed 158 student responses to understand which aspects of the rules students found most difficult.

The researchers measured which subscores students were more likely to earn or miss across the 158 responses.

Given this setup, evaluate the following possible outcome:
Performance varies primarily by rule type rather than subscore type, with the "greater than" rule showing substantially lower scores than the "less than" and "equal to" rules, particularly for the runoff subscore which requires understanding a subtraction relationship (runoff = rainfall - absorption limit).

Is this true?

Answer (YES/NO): NO